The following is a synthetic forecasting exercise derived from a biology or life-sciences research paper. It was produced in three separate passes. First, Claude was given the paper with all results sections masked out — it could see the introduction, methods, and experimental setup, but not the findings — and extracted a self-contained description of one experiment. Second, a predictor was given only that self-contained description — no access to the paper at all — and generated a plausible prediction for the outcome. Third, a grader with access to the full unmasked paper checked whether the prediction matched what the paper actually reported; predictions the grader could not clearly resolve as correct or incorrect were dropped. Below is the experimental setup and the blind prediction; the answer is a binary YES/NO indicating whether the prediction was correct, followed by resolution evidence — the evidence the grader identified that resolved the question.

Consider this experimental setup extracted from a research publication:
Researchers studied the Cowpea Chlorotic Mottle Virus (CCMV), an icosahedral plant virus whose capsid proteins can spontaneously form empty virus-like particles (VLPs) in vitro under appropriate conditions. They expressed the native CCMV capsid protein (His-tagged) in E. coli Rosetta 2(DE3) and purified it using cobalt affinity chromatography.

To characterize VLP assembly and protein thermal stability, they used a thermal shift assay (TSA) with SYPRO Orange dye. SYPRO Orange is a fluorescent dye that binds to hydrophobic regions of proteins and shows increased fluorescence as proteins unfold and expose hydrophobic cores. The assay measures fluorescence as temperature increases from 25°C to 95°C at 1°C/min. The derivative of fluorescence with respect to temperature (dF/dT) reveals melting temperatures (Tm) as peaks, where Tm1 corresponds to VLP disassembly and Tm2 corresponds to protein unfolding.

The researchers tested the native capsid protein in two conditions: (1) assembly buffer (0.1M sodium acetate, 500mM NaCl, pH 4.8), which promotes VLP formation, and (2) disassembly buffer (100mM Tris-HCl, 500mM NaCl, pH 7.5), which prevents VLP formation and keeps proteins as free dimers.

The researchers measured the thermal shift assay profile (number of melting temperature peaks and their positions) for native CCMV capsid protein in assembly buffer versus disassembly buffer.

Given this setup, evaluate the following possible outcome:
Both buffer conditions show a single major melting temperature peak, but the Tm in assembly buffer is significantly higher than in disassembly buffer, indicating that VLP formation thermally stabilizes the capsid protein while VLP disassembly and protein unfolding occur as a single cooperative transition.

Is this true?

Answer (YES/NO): NO